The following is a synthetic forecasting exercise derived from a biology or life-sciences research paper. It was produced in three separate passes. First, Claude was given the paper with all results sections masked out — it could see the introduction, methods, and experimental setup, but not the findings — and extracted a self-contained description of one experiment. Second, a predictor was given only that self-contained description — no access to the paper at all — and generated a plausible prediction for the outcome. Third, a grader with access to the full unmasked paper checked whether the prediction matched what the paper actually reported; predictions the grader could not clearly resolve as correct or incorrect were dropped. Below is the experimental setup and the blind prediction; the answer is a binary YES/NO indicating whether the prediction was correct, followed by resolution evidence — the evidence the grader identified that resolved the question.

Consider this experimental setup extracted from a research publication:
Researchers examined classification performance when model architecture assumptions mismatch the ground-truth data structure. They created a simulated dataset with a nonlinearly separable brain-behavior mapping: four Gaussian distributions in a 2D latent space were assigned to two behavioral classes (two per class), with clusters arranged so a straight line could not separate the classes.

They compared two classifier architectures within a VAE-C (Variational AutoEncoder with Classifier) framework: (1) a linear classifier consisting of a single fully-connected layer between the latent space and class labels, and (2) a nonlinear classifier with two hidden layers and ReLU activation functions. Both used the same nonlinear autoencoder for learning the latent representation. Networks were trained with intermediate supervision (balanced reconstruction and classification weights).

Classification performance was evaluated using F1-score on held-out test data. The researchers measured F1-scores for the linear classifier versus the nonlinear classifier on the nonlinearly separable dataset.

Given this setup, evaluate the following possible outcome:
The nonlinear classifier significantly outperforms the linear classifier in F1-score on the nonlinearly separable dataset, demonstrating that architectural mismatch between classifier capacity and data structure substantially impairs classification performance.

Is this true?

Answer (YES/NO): YES